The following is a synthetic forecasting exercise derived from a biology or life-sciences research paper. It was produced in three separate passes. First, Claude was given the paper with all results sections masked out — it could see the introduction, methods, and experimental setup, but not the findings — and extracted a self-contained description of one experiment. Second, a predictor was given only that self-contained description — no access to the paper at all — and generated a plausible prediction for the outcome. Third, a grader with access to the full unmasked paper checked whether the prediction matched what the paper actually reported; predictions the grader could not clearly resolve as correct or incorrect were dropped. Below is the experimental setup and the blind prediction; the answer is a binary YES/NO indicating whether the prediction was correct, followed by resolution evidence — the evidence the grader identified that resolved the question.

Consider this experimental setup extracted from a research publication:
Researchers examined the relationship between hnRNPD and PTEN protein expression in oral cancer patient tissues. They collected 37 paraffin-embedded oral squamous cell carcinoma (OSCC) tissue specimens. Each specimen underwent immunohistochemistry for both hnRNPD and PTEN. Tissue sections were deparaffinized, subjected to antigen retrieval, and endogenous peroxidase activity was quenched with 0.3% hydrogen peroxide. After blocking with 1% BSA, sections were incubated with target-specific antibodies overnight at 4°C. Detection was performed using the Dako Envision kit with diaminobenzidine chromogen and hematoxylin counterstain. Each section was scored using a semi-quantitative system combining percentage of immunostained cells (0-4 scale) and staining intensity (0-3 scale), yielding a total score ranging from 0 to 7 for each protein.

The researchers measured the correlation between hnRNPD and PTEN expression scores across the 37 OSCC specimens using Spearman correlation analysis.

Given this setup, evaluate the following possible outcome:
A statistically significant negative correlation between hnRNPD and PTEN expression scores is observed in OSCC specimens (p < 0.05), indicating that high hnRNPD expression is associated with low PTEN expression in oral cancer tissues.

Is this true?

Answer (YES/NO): YES